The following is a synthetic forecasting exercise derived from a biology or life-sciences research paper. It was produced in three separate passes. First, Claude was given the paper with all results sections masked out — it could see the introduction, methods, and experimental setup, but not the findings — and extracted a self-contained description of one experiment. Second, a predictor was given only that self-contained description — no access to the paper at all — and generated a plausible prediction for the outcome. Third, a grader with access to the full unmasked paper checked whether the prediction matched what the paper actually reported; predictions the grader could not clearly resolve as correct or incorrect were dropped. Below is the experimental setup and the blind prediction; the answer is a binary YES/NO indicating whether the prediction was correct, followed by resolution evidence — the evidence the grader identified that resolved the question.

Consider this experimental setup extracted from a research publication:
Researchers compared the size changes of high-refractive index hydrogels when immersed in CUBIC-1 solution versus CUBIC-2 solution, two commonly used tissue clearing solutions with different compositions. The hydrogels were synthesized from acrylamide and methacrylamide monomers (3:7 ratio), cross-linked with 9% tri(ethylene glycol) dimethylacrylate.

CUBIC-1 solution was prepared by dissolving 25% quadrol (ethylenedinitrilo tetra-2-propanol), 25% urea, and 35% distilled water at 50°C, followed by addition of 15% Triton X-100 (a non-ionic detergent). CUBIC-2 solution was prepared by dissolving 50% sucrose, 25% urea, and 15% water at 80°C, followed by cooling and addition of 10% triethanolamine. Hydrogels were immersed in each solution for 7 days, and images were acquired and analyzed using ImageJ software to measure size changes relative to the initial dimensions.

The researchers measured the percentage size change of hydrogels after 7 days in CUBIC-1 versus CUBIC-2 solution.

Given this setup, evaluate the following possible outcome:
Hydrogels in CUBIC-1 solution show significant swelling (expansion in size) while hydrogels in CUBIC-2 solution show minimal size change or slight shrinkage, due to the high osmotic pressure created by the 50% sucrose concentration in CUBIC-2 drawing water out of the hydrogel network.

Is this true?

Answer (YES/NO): YES